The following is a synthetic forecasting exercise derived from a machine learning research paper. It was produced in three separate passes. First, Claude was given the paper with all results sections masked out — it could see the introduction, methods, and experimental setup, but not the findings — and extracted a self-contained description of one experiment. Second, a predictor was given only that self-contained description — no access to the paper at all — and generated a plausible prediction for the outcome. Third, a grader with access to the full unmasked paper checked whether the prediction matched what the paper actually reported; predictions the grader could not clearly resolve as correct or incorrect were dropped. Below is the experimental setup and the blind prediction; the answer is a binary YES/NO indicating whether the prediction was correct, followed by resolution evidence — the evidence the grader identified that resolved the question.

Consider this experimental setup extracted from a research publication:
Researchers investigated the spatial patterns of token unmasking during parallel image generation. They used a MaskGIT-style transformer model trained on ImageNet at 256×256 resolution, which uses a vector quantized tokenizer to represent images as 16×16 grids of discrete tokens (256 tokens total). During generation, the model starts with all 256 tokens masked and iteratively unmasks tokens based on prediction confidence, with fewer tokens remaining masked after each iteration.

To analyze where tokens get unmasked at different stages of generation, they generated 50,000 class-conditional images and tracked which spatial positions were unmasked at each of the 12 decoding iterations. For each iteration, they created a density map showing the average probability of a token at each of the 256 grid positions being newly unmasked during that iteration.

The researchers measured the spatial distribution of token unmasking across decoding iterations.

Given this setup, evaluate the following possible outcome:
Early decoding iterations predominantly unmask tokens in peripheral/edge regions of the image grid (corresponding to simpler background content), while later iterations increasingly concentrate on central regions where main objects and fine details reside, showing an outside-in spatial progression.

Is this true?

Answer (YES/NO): YES